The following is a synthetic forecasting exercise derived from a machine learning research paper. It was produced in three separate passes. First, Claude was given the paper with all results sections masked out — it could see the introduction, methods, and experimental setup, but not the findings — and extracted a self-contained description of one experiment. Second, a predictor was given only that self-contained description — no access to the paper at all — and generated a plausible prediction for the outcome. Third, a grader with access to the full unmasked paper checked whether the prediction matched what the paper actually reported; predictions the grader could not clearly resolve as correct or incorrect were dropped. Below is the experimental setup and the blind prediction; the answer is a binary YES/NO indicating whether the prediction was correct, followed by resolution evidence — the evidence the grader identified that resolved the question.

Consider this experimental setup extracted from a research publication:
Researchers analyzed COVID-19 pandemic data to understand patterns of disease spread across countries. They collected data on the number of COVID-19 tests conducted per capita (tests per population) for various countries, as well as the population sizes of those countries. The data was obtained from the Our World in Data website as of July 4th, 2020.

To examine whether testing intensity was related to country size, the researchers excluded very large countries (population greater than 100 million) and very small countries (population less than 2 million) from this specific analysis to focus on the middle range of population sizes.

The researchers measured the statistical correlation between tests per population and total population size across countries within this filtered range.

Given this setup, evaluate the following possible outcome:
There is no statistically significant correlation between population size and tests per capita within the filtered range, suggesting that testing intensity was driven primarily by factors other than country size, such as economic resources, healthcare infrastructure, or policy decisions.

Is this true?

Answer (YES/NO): YES